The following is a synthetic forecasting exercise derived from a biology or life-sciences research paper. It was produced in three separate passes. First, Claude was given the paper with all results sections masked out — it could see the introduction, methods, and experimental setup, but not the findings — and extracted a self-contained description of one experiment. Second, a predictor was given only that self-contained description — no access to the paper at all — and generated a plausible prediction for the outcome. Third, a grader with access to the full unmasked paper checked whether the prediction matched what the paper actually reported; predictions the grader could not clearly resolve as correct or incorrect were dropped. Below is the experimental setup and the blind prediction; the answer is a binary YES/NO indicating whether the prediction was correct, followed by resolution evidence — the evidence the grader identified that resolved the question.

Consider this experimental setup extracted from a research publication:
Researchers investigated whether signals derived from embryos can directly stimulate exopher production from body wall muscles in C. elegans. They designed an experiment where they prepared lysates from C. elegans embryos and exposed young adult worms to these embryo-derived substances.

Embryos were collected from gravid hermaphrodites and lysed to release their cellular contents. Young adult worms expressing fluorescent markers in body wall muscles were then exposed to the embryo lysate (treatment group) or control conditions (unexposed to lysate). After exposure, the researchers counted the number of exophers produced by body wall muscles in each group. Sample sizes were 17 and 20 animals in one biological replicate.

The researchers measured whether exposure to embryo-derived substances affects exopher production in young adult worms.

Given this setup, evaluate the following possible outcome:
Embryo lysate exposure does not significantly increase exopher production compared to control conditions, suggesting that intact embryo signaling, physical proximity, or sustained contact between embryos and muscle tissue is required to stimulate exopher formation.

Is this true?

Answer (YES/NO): NO